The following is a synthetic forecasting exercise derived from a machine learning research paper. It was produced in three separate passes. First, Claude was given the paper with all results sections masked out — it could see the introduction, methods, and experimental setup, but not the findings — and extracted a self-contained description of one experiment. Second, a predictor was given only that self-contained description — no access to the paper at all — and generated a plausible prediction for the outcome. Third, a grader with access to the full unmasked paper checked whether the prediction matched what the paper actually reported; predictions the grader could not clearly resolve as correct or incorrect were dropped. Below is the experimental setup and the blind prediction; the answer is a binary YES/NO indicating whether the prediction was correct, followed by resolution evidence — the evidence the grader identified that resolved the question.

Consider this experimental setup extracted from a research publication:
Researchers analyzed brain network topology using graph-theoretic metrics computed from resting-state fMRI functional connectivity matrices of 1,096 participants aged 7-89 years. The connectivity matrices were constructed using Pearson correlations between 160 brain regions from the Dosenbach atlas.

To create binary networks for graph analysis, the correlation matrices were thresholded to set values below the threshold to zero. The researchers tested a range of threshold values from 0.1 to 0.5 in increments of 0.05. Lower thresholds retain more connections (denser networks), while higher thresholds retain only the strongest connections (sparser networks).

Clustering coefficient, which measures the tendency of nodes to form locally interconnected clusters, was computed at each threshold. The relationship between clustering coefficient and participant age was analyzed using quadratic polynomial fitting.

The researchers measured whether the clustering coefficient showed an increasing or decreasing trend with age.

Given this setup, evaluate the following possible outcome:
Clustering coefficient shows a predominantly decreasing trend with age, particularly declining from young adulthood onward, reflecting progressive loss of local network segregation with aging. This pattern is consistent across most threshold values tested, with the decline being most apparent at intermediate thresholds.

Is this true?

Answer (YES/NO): NO